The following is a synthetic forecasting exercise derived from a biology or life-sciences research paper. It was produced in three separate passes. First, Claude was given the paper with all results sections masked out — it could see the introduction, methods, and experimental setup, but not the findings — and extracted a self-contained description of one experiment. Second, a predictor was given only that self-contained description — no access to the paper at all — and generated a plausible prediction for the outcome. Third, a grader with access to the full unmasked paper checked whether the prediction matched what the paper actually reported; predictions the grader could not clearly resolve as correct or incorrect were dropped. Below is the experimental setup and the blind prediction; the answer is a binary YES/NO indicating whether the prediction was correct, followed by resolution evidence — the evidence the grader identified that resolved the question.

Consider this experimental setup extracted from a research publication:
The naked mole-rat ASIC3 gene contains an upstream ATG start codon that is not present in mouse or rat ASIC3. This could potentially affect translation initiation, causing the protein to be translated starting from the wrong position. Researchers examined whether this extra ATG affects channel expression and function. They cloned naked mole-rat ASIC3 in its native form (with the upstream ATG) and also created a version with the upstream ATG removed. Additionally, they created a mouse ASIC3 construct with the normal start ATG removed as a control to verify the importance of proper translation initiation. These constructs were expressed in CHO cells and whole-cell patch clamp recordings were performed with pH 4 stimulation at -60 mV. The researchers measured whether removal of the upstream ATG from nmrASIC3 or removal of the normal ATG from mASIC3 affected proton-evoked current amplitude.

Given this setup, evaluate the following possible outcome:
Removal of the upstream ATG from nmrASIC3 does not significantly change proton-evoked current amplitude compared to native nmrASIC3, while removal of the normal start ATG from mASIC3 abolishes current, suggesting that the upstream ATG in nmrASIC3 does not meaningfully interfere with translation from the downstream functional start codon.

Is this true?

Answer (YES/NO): NO